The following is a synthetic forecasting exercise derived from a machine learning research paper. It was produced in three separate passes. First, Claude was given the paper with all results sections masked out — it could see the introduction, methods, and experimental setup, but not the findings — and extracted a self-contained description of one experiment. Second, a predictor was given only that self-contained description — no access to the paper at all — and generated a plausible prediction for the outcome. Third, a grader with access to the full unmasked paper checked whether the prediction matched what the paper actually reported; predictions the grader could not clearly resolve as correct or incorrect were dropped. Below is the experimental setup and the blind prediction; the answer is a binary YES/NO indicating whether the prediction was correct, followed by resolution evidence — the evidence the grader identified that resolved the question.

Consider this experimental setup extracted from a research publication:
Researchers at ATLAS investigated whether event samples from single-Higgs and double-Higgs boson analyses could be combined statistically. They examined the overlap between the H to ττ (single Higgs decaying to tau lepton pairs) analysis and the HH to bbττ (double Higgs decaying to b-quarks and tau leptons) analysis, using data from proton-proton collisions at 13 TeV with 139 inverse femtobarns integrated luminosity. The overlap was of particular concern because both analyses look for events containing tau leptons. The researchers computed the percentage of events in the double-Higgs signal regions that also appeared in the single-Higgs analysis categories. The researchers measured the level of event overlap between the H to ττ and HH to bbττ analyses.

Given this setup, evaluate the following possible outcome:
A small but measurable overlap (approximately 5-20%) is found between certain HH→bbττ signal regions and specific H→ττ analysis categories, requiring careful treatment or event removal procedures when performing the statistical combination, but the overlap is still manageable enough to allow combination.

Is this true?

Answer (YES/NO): NO